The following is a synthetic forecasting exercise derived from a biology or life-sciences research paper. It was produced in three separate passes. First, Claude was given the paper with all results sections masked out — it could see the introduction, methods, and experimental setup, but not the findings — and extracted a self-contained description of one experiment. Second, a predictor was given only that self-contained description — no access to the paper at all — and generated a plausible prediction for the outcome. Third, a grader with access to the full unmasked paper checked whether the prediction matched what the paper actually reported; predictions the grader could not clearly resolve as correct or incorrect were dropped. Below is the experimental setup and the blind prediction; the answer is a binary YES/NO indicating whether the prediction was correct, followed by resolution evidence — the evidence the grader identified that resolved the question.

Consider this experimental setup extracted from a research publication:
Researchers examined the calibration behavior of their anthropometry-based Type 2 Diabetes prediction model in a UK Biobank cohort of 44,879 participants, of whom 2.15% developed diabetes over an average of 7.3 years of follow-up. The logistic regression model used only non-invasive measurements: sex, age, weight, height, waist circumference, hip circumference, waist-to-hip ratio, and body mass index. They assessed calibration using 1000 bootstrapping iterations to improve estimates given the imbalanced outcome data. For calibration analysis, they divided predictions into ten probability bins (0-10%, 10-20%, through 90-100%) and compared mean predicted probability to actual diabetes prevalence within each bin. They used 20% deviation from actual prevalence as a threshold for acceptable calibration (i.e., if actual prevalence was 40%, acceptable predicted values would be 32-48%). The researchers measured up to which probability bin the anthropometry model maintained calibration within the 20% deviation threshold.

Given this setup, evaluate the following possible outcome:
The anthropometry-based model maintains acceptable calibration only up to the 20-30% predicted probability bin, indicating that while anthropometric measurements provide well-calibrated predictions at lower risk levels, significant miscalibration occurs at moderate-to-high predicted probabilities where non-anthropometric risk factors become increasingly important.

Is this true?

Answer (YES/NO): NO